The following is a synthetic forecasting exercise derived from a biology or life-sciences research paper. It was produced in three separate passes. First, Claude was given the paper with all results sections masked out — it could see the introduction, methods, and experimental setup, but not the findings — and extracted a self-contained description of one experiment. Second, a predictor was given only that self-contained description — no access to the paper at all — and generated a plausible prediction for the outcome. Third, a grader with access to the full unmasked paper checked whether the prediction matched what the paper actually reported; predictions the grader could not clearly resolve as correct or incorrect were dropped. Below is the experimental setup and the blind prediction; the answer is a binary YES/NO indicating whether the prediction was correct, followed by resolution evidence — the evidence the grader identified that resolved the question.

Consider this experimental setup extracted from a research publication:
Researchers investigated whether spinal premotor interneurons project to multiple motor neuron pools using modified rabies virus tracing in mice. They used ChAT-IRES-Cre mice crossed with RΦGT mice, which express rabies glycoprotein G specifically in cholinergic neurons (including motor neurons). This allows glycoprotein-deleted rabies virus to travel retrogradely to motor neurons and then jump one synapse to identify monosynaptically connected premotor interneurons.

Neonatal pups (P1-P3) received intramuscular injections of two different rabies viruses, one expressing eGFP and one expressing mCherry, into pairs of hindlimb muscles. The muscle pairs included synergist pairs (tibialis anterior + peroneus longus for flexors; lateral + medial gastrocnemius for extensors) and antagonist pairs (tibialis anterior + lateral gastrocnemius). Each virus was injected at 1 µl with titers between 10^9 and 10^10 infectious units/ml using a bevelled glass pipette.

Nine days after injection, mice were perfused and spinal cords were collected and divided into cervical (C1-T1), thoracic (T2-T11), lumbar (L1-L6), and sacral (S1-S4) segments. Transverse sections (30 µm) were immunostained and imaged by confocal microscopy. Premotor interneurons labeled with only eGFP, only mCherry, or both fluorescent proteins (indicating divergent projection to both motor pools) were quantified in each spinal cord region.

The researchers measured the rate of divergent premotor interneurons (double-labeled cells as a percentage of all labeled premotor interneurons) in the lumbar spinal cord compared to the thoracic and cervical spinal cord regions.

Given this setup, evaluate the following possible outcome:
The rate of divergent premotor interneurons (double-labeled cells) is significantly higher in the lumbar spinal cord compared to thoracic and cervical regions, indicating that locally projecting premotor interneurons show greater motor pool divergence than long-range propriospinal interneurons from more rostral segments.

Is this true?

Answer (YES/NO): NO